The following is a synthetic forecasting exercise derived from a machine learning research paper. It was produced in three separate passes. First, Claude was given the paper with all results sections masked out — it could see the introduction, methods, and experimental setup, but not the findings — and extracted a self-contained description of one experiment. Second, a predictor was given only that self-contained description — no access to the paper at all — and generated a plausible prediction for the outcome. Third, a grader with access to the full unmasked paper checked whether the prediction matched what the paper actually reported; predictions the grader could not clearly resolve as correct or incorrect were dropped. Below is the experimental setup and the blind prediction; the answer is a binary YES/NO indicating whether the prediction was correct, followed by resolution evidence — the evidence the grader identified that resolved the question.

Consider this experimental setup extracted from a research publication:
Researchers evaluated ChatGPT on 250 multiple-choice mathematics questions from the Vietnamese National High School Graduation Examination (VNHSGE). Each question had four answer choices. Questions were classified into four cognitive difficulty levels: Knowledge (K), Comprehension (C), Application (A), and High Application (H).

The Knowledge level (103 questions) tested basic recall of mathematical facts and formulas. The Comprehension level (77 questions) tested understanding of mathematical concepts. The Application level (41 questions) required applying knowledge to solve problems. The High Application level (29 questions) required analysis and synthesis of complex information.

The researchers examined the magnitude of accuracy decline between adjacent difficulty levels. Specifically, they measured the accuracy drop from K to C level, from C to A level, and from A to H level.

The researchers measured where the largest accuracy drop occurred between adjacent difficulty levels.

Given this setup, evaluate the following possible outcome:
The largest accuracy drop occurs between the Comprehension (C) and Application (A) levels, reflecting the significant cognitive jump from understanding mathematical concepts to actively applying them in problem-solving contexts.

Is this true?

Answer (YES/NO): YES